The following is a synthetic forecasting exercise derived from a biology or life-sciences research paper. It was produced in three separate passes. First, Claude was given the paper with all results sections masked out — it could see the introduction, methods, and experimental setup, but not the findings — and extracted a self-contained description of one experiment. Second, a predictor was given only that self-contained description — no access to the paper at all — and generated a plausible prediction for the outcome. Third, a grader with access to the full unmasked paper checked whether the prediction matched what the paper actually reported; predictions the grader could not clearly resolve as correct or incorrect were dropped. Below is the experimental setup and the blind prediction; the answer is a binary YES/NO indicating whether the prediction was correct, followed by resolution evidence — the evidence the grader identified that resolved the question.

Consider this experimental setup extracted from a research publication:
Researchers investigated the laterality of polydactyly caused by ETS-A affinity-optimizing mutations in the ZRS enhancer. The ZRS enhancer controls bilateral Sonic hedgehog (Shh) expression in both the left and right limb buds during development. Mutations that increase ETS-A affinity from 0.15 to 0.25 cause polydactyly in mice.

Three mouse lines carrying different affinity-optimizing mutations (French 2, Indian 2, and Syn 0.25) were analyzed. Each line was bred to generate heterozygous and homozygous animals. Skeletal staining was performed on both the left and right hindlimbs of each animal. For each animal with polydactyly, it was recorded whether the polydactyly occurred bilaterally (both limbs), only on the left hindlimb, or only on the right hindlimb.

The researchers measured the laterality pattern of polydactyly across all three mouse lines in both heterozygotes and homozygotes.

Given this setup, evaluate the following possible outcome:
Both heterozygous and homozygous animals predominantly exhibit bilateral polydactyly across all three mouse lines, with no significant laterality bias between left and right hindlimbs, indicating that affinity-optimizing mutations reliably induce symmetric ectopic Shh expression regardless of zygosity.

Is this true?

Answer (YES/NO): NO